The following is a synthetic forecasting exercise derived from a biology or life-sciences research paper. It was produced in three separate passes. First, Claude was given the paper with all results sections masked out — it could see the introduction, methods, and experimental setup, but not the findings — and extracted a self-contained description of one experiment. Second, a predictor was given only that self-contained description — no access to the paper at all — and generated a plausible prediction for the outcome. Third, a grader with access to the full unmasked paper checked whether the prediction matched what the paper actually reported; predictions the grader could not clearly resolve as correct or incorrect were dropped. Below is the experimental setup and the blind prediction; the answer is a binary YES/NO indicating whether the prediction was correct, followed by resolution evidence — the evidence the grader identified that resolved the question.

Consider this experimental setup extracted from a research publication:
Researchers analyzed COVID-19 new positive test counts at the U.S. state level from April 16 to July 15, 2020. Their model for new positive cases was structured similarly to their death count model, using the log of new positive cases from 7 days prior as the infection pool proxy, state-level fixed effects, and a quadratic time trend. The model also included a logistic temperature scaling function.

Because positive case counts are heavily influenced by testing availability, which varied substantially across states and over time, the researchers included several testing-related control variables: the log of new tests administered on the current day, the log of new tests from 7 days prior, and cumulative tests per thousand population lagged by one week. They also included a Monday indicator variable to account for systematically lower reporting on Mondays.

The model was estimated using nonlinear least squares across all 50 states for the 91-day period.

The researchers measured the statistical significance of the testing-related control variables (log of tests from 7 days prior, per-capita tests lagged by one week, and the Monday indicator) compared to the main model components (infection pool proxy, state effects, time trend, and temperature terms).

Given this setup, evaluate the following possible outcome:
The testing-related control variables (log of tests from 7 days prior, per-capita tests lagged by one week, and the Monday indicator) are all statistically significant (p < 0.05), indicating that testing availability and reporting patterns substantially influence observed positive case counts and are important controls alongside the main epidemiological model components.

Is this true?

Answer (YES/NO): YES